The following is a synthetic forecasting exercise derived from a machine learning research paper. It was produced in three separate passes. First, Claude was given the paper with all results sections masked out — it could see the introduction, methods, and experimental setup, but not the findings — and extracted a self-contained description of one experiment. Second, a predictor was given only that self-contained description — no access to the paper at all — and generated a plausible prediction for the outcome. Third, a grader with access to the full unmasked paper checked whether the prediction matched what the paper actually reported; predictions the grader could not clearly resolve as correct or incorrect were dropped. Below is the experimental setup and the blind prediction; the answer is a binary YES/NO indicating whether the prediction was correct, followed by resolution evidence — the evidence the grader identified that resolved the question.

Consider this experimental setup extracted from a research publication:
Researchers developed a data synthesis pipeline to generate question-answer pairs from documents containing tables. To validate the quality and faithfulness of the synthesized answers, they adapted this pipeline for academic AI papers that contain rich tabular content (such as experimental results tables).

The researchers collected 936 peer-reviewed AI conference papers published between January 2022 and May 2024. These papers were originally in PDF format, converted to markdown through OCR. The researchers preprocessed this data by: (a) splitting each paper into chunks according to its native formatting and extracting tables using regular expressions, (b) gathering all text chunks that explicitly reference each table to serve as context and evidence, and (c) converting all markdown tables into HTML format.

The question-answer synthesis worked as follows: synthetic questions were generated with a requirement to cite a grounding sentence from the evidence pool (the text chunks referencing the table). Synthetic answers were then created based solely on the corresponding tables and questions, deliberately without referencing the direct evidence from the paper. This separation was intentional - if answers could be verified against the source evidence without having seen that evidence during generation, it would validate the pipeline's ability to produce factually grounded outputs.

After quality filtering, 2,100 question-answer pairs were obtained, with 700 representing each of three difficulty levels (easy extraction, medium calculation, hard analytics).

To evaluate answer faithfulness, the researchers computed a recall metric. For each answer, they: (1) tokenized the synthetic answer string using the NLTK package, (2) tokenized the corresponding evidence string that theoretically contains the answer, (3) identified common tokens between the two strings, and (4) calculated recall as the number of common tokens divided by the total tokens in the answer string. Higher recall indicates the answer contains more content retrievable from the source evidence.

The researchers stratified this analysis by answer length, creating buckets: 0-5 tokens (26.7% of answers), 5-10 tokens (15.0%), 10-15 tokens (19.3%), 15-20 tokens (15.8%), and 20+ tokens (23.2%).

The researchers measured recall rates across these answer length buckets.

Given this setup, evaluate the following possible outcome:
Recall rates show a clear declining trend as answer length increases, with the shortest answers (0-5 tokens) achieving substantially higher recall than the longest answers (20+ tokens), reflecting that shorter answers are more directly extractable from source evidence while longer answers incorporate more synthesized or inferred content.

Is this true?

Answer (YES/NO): NO